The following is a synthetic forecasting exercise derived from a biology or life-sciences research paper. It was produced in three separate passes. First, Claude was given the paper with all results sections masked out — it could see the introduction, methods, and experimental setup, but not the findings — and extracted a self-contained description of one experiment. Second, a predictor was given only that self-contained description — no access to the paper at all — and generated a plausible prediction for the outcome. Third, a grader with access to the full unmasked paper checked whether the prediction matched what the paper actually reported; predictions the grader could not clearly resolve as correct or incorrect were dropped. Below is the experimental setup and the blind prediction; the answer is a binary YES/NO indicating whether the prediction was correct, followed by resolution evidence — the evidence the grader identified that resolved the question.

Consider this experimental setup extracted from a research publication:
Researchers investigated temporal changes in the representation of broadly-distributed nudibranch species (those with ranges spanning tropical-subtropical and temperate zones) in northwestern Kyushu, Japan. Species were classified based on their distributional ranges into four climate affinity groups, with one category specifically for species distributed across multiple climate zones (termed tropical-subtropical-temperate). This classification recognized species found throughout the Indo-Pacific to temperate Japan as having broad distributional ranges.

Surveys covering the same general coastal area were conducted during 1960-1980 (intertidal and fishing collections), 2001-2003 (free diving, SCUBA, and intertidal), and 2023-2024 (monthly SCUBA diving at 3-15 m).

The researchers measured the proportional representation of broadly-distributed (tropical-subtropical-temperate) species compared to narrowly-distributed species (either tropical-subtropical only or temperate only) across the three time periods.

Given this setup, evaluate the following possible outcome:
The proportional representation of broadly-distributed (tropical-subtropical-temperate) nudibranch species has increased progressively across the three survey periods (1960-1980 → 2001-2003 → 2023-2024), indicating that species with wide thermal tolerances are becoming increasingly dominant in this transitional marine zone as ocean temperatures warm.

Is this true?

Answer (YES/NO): NO